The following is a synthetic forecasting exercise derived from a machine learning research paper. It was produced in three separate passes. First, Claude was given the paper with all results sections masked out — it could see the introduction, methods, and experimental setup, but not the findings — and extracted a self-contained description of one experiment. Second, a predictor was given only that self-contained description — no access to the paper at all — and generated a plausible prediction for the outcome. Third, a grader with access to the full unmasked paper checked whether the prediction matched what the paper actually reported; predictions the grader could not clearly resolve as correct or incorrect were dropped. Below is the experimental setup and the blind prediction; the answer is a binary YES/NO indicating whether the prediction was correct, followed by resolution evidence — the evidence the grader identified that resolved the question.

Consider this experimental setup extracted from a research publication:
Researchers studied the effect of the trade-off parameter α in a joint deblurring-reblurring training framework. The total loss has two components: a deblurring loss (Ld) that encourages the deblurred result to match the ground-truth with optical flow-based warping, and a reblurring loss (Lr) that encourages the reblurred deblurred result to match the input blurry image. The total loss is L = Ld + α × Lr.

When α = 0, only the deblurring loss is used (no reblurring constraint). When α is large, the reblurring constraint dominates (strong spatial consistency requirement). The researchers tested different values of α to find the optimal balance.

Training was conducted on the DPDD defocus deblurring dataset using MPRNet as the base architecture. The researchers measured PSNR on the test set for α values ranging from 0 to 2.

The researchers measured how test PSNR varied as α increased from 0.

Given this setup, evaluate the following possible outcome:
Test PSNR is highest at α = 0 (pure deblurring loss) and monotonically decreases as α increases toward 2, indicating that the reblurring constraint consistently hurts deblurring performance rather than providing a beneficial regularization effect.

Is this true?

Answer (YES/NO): NO